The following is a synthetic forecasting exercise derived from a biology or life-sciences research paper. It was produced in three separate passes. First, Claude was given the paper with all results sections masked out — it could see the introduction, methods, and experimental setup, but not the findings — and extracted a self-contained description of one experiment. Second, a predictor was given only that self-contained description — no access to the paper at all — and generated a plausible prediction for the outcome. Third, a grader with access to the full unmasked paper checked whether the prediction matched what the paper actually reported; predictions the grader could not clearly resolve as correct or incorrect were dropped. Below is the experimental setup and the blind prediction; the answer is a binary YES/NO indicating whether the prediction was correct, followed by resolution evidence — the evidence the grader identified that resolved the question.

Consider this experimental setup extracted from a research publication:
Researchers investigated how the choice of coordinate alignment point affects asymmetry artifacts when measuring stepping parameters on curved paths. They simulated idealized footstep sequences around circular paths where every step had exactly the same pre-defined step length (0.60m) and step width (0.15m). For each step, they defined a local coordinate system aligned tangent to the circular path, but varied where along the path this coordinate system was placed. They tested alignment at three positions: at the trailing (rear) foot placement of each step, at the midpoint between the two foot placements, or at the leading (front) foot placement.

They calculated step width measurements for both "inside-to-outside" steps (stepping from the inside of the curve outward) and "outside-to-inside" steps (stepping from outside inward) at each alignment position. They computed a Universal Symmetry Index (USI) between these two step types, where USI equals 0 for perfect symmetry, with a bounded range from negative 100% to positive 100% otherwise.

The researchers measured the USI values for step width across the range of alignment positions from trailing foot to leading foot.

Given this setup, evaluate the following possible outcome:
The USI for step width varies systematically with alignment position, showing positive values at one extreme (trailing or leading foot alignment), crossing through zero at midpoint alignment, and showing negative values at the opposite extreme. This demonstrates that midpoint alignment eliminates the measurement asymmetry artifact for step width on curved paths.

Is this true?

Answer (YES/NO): YES